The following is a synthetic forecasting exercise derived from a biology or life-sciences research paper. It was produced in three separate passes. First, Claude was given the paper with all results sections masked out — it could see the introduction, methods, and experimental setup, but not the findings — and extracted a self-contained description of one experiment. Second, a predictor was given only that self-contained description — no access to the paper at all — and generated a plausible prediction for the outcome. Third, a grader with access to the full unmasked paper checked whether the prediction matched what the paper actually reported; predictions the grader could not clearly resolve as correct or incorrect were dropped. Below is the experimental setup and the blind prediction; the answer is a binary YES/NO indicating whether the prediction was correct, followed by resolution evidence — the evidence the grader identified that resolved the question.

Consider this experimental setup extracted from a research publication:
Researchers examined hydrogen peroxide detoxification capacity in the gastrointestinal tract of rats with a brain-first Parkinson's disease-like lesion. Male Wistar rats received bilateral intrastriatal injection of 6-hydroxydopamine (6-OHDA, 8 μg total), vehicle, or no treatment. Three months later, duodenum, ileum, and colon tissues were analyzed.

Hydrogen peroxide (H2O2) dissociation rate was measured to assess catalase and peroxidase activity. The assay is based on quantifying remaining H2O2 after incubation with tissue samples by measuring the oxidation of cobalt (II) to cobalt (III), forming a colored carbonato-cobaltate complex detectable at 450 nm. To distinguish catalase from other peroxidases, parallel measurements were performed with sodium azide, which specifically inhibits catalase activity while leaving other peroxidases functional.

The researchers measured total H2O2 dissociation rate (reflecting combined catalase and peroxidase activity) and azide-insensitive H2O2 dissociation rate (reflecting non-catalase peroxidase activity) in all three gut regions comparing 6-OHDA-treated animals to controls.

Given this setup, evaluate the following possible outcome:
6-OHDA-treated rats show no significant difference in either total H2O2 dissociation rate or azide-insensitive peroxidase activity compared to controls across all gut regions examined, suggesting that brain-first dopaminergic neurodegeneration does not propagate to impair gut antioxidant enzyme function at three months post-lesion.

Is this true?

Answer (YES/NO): NO